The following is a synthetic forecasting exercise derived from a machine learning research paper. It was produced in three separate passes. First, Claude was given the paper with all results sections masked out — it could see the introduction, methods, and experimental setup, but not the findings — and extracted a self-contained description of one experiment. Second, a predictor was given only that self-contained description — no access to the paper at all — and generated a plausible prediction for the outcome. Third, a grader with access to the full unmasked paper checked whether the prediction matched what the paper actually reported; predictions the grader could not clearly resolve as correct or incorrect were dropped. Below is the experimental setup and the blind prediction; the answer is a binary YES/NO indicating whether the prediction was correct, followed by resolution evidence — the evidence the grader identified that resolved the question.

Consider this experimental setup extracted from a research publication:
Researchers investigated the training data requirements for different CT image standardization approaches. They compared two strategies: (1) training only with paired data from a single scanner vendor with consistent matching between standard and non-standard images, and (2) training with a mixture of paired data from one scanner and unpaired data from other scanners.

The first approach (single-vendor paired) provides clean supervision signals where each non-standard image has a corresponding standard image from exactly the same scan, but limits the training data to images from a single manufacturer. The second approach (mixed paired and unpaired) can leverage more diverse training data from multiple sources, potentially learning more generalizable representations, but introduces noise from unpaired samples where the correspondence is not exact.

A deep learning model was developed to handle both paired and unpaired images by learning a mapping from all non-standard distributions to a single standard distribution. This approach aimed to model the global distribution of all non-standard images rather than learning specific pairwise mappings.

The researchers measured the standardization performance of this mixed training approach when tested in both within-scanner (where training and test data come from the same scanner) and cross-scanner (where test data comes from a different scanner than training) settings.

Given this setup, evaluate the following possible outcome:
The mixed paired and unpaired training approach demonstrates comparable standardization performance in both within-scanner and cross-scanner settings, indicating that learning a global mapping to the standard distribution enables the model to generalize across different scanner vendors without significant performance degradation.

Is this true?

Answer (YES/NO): YES